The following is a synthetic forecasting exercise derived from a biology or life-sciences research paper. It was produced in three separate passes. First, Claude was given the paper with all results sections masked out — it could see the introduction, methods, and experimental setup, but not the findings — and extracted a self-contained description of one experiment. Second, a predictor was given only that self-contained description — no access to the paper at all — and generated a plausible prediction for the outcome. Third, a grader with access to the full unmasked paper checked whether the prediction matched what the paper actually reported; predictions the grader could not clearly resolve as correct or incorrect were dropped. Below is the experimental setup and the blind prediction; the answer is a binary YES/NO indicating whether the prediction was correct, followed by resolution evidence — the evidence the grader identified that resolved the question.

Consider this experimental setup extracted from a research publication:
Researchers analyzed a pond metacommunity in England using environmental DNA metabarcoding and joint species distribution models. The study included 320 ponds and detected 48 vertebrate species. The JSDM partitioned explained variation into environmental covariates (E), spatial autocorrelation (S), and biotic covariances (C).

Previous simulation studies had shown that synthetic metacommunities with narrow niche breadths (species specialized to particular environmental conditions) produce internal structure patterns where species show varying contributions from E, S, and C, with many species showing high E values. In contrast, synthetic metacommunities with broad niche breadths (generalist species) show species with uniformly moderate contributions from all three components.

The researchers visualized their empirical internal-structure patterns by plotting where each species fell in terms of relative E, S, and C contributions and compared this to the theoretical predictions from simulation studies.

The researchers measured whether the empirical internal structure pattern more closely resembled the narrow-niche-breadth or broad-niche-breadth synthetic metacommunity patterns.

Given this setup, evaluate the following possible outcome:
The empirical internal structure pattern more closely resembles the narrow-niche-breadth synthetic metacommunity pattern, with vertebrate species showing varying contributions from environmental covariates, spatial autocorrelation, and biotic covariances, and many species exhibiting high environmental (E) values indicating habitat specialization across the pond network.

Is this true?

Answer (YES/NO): YES